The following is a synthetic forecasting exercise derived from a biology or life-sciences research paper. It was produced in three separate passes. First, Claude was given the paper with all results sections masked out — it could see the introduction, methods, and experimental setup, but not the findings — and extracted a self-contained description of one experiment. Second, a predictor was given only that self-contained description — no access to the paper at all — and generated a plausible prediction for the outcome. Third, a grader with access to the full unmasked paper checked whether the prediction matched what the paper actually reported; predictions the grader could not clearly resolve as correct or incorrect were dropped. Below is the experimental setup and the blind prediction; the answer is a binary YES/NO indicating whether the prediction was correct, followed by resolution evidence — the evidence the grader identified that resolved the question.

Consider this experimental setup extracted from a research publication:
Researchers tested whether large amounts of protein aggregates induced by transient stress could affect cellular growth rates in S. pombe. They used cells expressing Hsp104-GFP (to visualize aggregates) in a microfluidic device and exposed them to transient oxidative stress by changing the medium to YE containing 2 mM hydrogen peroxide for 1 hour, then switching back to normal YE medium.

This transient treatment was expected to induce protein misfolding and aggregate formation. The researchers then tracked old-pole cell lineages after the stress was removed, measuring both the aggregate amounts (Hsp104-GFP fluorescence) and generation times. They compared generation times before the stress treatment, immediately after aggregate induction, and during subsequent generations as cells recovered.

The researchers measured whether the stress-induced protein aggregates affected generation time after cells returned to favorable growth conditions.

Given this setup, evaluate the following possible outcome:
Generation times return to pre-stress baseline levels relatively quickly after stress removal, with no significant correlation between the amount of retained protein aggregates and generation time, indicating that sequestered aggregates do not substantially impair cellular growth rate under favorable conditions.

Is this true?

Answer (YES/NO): YES